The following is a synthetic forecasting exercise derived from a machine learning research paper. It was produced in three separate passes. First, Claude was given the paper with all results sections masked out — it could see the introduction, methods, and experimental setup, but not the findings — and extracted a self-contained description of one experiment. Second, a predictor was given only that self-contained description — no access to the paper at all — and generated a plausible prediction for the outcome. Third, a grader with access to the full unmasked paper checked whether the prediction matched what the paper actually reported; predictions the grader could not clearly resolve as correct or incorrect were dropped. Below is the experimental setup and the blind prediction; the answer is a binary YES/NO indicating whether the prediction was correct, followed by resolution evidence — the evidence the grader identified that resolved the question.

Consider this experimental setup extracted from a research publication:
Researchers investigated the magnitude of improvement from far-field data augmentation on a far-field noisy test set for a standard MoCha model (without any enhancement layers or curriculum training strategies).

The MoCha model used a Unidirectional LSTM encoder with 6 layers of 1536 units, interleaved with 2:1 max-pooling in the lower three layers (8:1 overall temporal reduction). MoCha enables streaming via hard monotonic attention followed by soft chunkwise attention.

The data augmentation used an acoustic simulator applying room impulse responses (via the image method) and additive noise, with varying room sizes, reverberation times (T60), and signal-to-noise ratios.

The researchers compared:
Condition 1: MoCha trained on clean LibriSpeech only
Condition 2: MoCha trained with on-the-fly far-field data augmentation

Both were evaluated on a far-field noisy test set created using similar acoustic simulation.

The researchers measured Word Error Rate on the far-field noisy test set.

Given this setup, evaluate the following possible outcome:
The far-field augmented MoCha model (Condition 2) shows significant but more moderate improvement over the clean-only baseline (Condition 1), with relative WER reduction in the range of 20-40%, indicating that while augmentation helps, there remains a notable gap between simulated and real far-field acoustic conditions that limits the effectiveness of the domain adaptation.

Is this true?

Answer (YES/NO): NO